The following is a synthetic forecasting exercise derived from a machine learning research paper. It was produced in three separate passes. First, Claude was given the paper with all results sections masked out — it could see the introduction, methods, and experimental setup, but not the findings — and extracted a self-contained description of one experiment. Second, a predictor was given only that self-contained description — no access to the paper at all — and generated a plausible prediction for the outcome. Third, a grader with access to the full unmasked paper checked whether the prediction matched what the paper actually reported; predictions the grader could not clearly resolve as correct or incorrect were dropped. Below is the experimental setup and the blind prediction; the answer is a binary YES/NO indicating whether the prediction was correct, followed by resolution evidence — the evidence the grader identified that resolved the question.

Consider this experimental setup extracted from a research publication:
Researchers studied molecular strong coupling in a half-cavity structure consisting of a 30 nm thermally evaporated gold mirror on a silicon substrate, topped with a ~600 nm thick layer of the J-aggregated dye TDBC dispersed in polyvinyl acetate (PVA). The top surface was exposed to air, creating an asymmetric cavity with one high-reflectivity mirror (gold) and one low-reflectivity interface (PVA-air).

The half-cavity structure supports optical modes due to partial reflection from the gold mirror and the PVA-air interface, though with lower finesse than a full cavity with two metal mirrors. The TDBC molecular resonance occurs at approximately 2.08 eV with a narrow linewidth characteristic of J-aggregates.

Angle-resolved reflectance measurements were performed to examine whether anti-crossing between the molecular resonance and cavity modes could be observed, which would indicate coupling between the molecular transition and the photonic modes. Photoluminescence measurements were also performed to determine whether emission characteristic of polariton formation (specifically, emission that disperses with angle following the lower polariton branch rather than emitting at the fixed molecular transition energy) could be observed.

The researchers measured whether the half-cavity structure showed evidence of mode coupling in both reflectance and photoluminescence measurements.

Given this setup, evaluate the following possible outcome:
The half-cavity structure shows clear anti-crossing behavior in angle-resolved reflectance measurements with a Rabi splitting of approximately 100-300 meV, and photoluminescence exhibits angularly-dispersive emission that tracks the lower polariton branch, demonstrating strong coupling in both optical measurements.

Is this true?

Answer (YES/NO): NO